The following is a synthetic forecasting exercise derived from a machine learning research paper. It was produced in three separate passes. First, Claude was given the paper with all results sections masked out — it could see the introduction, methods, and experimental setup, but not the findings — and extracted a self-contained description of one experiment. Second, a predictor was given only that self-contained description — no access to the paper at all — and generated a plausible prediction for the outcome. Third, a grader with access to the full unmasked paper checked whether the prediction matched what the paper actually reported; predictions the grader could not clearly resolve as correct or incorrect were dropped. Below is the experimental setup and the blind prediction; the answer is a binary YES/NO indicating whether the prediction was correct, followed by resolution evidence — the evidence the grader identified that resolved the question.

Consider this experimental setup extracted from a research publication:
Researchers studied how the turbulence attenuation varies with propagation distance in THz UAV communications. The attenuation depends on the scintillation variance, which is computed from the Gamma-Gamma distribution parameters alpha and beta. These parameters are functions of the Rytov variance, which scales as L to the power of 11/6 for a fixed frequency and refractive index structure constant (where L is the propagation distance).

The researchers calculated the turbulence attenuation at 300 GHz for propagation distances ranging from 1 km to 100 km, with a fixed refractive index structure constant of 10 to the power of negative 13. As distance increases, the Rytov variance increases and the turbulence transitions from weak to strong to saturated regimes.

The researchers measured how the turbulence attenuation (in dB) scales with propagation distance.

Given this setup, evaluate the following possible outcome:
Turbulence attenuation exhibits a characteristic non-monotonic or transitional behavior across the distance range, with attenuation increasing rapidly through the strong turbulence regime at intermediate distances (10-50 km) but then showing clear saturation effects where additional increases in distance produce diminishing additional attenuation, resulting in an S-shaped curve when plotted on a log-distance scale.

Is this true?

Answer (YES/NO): NO